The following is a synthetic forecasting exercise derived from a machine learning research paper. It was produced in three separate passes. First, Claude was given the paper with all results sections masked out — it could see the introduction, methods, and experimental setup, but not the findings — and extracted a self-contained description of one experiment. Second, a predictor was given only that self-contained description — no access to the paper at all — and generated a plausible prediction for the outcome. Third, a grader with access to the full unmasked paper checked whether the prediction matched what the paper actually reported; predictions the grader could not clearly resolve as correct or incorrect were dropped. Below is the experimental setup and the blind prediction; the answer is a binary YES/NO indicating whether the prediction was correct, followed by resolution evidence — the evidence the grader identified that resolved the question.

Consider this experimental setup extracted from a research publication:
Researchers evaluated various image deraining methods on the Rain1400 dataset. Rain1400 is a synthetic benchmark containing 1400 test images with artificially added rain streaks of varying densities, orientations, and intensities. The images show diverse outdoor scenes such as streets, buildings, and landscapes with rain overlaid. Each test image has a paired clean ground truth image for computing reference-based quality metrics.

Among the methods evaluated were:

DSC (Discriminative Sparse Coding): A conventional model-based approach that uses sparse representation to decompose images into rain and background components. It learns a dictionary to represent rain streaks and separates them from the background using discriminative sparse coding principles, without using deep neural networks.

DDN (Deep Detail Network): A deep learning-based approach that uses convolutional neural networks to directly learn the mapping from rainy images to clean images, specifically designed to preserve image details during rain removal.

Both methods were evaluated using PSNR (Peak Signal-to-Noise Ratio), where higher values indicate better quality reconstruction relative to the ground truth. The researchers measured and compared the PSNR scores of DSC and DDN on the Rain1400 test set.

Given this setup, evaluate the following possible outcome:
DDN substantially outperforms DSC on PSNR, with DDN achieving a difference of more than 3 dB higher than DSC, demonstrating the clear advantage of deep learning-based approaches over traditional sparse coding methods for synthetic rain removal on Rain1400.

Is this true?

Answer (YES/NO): NO